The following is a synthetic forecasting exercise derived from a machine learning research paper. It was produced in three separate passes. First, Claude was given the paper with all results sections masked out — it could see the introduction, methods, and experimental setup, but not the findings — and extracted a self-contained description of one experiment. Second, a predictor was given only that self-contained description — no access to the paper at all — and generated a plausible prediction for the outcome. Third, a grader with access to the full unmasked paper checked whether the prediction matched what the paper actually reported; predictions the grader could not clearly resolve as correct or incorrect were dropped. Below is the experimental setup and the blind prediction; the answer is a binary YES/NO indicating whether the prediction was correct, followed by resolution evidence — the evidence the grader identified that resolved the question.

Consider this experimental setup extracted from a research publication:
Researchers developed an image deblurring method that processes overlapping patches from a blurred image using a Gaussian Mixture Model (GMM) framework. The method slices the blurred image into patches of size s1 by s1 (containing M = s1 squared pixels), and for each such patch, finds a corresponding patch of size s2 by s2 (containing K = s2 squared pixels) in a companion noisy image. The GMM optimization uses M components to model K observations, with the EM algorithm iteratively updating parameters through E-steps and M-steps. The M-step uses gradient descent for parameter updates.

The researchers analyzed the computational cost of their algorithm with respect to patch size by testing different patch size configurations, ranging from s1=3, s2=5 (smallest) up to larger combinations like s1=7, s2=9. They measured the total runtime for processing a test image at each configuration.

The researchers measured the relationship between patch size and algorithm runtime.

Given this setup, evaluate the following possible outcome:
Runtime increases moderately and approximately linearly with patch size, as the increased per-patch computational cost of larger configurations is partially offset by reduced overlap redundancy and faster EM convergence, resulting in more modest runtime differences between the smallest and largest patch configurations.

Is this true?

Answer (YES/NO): NO